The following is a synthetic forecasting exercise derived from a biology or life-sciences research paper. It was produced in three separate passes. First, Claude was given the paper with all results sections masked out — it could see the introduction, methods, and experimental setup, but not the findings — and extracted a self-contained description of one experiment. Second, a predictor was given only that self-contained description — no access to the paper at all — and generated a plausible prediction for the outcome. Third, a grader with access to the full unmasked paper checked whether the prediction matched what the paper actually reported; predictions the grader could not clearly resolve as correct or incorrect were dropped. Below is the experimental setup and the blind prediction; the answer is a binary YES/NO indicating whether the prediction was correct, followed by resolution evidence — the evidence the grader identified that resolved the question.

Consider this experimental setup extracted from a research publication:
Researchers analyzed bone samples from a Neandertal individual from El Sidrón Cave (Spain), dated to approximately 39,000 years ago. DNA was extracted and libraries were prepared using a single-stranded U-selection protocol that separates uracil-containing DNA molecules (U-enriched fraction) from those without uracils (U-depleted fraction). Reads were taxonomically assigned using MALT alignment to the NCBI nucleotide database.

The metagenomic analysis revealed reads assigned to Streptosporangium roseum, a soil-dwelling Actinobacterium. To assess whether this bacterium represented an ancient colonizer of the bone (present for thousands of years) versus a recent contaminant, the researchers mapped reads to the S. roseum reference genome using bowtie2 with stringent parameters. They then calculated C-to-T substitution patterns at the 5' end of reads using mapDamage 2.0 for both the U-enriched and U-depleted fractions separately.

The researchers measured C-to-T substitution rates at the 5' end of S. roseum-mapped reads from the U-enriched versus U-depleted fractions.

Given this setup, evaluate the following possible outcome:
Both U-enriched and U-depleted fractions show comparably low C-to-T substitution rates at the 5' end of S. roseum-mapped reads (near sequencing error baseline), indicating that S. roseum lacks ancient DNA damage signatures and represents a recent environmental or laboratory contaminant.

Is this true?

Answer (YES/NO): NO